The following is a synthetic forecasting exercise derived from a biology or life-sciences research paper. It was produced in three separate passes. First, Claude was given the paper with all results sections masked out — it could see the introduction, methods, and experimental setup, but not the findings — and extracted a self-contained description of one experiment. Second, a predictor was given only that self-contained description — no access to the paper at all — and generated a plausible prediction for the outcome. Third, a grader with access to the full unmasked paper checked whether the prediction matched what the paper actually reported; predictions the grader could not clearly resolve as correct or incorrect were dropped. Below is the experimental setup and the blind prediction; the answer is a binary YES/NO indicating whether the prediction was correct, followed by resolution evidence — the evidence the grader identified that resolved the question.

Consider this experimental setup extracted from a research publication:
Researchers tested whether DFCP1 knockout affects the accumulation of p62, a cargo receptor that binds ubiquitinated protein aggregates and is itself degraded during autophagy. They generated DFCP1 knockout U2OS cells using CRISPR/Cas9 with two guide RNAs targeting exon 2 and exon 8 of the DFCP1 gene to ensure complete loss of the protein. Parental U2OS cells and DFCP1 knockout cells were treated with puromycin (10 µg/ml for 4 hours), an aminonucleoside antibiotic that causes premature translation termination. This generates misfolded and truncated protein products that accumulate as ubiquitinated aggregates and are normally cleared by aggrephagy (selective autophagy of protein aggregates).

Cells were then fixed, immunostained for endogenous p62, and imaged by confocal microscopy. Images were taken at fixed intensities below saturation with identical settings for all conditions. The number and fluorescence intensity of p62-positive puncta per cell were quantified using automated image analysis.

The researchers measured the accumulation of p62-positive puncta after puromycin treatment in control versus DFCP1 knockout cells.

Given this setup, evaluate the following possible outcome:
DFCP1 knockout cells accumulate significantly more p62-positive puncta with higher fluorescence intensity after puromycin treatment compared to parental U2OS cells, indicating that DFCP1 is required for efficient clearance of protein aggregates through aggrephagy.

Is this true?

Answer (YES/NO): YES